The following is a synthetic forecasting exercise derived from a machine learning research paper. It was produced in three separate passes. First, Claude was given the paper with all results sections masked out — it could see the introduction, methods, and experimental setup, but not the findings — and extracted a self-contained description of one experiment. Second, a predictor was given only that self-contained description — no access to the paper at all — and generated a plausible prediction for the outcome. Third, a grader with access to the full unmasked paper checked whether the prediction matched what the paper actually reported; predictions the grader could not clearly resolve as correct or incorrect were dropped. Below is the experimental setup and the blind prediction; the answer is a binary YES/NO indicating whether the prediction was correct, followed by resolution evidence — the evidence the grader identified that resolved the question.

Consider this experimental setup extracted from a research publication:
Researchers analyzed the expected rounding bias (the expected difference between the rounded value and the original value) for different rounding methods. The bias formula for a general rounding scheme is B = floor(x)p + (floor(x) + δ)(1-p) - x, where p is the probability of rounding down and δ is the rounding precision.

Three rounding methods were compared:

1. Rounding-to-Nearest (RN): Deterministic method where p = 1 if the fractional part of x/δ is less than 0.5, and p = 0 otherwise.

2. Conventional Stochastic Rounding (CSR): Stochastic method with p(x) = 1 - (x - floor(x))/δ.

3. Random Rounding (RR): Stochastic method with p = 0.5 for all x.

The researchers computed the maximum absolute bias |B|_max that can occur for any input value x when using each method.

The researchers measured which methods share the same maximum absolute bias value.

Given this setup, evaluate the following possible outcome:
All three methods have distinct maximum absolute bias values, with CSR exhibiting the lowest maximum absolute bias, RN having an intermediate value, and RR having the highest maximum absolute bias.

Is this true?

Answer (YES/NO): NO